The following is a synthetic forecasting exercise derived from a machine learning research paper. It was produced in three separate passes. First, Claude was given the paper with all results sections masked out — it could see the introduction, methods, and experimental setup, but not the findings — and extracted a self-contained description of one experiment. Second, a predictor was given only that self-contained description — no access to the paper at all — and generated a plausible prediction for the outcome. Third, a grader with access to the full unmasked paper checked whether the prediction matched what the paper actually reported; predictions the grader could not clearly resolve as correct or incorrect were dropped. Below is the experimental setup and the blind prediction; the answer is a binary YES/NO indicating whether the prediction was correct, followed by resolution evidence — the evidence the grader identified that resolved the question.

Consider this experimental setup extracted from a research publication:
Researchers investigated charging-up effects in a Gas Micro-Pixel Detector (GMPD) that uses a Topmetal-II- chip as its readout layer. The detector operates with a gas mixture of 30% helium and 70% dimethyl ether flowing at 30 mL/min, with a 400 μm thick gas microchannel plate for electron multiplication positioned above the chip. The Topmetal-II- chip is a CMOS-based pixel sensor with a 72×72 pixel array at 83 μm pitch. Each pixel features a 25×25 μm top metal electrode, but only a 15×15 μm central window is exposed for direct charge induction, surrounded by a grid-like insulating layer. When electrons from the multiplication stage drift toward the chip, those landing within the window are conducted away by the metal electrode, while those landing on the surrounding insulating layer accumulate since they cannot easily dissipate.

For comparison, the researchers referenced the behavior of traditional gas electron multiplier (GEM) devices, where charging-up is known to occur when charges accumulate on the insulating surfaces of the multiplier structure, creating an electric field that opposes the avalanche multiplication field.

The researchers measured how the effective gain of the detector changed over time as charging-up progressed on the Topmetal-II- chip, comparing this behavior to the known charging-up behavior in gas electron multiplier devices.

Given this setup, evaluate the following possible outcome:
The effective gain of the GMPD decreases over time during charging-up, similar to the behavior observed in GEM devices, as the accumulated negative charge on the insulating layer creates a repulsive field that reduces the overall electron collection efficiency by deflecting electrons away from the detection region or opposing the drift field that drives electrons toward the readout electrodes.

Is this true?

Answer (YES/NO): NO